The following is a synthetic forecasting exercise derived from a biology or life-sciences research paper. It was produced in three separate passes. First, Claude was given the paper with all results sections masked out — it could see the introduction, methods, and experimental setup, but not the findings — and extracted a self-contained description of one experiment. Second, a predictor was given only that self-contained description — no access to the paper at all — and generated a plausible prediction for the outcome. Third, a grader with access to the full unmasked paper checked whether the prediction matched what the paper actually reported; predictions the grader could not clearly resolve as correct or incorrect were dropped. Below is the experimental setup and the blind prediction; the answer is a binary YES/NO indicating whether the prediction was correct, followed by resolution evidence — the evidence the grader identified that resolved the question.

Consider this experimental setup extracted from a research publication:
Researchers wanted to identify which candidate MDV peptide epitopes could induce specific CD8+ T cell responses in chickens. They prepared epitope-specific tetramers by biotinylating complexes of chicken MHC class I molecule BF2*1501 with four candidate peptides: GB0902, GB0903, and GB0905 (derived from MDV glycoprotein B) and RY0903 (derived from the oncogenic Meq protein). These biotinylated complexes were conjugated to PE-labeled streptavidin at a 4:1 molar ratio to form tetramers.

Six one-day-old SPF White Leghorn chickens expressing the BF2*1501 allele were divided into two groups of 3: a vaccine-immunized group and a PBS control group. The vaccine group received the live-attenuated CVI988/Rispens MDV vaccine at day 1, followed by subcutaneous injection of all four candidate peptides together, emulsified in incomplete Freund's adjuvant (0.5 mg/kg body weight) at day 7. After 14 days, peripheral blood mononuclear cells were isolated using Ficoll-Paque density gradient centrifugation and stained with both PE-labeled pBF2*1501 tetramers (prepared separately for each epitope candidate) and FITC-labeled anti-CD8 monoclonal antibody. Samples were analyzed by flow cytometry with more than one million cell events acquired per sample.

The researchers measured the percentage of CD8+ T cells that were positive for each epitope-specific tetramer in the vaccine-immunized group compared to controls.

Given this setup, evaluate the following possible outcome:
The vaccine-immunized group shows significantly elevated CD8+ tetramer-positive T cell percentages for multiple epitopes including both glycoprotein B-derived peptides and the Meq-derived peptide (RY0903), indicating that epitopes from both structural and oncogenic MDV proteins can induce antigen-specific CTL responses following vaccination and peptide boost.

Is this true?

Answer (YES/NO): YES